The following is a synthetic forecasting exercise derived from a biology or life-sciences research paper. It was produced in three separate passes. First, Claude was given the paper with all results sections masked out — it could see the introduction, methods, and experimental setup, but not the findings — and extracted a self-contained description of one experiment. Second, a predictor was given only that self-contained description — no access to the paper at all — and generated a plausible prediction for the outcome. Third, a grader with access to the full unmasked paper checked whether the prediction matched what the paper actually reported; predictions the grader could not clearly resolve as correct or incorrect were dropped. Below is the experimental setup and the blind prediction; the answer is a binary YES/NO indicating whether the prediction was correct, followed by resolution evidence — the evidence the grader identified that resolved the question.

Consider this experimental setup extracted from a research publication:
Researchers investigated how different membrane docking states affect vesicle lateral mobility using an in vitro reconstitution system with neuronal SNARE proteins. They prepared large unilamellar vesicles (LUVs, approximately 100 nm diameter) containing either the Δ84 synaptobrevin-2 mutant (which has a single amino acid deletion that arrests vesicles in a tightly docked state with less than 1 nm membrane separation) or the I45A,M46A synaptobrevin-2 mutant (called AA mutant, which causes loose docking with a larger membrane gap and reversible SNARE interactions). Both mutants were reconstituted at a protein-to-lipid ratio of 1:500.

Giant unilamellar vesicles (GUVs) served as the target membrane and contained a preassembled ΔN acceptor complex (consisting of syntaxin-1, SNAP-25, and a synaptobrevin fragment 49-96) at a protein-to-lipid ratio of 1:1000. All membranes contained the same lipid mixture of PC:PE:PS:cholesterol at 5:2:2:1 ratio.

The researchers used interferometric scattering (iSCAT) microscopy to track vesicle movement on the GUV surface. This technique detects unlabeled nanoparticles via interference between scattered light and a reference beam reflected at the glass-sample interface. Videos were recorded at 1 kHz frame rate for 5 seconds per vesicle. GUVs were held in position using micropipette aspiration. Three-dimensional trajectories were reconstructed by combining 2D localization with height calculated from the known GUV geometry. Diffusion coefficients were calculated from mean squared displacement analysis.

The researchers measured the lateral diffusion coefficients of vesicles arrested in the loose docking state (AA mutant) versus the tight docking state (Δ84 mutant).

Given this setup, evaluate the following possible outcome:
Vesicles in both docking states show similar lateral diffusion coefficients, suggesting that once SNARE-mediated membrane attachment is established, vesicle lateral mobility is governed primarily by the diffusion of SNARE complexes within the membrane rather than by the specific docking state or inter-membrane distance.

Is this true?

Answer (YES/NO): NO